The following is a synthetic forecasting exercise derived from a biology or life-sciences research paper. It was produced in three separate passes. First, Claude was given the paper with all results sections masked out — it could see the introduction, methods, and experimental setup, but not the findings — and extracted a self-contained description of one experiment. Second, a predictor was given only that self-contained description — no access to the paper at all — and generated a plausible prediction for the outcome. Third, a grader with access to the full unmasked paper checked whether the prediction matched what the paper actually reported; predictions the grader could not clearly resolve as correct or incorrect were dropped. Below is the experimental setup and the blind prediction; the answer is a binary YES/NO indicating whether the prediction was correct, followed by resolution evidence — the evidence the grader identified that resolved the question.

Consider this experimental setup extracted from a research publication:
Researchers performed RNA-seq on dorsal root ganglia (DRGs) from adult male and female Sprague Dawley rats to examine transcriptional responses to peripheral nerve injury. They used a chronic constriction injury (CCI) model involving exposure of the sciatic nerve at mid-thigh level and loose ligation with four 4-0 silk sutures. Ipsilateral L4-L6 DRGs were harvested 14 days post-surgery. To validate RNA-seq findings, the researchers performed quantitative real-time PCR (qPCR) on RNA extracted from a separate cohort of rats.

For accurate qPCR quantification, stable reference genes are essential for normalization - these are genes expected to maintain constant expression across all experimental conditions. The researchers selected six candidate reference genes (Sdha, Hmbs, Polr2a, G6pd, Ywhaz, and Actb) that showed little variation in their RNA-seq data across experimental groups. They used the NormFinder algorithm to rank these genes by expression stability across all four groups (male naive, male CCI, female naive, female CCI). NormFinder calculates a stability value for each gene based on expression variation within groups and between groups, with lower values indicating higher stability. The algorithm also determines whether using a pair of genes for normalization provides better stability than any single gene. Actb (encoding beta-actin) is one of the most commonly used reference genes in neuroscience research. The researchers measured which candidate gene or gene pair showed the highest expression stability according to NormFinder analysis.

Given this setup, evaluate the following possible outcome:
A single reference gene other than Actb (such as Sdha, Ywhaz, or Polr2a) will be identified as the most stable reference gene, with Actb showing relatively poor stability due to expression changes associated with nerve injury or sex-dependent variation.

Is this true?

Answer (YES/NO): YES